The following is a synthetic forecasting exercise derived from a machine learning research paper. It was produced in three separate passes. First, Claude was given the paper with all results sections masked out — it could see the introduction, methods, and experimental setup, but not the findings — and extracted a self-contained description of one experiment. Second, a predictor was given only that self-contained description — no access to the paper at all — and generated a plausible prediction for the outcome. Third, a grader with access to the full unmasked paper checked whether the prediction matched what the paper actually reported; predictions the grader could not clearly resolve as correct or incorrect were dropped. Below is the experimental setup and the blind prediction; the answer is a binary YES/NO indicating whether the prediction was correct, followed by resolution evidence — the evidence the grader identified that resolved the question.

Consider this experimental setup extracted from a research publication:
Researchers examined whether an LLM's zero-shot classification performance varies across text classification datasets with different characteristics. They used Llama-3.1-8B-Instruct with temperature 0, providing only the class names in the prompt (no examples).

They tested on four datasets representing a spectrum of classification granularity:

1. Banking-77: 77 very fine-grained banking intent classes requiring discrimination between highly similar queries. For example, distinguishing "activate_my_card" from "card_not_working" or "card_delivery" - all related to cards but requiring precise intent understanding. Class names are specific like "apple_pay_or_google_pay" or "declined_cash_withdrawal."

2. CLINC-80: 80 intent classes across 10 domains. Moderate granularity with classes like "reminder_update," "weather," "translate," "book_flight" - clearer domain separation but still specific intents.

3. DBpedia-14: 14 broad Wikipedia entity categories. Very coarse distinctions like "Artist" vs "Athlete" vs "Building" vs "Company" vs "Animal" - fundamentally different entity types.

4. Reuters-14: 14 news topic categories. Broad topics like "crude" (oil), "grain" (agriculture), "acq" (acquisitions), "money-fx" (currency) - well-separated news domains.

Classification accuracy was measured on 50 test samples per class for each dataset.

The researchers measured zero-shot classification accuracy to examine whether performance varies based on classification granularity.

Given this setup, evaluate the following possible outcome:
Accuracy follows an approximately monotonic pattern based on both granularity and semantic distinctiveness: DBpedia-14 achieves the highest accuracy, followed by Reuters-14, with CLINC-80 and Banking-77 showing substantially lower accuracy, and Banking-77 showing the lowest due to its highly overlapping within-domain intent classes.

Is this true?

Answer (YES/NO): YES